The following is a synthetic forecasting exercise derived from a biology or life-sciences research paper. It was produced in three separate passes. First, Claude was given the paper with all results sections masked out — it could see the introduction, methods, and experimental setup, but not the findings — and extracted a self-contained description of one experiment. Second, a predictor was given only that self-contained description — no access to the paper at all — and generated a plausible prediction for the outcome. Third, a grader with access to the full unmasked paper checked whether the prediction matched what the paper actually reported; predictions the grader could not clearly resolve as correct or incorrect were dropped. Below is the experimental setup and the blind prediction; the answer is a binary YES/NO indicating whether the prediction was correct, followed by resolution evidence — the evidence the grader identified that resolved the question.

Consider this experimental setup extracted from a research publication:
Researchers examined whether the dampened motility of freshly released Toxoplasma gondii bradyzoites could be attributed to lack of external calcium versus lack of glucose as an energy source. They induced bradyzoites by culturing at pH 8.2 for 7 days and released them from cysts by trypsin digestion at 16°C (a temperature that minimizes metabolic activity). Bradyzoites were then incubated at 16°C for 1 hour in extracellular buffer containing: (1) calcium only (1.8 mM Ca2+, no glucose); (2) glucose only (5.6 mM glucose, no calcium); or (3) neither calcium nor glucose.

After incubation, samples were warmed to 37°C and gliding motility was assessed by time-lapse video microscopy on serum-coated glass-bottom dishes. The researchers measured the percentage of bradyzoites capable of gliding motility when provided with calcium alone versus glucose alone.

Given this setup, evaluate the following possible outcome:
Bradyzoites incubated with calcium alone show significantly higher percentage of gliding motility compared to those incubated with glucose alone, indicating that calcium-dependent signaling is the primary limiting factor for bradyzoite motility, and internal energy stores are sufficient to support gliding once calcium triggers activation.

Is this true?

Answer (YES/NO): NO